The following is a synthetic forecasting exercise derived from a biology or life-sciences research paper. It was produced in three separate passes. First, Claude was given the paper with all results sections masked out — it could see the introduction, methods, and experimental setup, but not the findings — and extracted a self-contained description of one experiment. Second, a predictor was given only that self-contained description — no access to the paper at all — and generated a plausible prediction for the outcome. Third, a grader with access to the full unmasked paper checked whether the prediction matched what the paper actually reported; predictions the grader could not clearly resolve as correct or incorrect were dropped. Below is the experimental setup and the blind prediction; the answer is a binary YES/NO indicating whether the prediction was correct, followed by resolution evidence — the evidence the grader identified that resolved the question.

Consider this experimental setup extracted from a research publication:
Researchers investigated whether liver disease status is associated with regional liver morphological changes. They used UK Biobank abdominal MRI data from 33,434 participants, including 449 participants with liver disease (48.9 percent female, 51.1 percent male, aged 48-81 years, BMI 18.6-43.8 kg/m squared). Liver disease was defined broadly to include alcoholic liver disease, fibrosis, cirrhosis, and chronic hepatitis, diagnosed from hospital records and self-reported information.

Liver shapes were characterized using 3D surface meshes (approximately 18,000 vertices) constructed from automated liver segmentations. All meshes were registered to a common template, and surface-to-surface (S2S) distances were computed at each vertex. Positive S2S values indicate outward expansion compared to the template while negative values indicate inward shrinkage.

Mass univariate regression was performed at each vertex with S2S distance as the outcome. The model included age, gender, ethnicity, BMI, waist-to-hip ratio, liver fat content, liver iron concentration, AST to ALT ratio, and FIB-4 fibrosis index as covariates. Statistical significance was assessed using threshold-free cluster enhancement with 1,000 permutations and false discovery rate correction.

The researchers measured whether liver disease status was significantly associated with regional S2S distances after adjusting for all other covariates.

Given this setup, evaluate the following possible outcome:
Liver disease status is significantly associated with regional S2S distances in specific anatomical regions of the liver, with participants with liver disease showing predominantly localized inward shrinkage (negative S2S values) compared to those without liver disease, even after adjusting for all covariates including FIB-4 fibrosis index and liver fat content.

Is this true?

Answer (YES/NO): NO